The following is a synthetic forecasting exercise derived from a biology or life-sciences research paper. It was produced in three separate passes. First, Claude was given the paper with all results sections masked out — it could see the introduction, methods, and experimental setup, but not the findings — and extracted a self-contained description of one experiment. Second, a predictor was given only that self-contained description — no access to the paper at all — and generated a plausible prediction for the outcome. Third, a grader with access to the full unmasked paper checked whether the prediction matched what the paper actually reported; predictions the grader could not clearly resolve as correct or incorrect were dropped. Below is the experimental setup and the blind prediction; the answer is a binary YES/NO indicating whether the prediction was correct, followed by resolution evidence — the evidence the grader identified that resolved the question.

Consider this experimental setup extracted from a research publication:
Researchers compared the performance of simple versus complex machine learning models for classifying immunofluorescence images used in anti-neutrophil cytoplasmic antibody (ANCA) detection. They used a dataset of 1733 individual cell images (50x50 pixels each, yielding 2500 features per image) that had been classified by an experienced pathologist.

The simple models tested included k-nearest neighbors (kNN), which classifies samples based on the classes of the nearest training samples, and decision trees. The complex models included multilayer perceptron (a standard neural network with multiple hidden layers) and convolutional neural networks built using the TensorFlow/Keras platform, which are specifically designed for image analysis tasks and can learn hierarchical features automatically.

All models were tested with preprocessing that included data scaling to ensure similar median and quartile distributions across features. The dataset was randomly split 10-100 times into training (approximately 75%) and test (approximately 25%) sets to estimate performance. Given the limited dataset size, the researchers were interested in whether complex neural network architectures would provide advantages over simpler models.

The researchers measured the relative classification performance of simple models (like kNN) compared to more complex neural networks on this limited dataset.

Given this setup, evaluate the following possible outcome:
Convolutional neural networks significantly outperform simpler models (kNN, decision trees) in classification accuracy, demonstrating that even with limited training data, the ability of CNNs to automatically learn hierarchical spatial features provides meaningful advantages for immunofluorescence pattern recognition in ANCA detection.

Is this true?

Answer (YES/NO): NO